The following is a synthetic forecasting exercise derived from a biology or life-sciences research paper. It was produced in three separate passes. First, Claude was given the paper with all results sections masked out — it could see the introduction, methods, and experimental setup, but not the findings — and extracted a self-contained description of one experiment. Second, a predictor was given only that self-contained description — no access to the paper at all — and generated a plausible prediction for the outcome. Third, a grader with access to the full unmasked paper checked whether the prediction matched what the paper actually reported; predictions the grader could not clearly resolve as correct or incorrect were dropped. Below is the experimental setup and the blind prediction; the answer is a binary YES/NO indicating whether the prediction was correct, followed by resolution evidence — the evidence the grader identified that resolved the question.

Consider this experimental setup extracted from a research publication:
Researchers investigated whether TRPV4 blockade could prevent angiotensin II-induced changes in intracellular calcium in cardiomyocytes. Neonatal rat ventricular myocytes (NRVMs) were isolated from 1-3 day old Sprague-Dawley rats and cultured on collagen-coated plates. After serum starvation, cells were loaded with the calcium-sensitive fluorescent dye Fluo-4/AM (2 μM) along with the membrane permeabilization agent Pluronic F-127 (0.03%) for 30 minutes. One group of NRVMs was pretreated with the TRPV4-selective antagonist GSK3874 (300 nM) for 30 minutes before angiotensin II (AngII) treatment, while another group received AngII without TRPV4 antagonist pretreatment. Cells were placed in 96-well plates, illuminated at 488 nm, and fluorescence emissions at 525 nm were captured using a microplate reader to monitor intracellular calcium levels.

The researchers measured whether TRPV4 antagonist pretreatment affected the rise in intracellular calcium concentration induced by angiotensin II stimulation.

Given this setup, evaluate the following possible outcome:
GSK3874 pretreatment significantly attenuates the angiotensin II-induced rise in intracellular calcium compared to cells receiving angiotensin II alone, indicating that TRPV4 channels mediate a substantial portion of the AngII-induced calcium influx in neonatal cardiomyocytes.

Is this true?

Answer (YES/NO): YES